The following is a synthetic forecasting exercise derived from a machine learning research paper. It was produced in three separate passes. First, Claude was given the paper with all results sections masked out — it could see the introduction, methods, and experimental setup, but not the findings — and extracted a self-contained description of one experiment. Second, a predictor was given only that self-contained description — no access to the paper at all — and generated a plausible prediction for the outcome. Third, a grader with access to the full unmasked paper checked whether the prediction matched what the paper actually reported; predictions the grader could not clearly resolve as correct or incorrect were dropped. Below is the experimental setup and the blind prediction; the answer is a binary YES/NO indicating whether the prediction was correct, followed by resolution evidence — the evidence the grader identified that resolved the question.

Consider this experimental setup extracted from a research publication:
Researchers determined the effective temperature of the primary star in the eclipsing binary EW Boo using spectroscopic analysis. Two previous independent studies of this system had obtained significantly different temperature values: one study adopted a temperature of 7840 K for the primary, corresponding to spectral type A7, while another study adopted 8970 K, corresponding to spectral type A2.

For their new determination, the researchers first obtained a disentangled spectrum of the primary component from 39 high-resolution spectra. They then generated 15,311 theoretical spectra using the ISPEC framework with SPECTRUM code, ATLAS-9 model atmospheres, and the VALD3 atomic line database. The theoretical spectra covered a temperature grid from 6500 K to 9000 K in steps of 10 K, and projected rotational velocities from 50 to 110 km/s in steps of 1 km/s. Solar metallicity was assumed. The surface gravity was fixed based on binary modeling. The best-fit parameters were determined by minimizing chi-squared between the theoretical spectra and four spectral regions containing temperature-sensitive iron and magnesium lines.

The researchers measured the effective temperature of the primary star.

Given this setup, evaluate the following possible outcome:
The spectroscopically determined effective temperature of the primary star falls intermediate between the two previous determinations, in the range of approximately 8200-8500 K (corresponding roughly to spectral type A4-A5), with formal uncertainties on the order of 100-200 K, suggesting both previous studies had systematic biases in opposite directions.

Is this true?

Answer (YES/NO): NO